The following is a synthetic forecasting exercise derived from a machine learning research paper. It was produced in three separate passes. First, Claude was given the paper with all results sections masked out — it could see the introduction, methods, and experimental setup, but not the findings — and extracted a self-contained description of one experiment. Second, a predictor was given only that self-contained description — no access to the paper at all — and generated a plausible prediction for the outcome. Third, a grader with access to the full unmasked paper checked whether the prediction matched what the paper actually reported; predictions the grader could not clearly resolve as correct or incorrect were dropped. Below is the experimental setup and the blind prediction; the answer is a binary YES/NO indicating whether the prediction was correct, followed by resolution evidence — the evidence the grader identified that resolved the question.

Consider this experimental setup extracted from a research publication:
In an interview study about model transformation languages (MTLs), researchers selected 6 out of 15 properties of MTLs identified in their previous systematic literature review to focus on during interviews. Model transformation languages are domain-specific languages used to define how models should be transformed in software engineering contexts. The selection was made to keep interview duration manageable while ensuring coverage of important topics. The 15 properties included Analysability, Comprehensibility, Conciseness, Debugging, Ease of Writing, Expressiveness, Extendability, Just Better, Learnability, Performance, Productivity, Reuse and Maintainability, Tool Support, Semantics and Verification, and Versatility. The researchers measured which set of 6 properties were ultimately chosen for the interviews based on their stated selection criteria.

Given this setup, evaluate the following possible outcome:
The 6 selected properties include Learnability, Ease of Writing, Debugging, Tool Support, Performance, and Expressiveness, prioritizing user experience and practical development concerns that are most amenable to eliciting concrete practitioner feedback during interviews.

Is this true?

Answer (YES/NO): NO